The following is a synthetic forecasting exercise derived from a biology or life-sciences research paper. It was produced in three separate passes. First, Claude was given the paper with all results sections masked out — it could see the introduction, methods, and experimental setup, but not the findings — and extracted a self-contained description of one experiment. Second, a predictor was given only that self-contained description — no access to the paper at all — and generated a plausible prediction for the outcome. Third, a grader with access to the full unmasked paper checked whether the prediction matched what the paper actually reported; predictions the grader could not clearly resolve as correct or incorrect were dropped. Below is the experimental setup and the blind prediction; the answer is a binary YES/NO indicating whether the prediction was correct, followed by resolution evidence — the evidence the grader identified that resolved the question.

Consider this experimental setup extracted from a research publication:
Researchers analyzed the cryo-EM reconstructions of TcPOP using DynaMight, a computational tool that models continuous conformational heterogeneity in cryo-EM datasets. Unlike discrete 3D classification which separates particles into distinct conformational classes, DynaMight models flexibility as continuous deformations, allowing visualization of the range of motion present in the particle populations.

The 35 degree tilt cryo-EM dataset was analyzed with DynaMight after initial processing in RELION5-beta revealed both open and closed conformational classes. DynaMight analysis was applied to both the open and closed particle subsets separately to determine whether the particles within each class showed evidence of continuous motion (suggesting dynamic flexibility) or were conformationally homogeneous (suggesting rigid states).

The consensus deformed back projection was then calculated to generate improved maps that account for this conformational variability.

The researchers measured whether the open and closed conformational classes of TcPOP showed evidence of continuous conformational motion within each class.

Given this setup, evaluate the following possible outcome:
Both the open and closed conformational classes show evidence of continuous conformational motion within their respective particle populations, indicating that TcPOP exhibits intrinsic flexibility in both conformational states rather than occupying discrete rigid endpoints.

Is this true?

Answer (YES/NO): YES